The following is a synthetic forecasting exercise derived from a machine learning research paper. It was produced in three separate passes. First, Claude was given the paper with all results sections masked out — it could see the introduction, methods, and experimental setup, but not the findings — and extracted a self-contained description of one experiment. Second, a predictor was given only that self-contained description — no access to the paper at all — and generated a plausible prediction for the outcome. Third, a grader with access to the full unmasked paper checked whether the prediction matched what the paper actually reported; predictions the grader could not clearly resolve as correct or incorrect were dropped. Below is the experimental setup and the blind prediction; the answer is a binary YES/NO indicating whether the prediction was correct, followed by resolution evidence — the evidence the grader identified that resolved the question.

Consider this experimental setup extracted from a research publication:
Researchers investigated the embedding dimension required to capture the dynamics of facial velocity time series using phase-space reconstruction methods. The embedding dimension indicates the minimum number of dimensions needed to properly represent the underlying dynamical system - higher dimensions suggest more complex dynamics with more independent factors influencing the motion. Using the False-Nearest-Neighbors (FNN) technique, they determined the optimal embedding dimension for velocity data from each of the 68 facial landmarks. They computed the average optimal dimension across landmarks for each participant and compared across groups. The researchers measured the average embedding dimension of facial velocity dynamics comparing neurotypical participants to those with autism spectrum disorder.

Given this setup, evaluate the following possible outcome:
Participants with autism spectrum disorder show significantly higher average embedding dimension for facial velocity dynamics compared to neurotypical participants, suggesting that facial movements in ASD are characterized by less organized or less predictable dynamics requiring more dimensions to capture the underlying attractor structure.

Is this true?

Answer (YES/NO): NO